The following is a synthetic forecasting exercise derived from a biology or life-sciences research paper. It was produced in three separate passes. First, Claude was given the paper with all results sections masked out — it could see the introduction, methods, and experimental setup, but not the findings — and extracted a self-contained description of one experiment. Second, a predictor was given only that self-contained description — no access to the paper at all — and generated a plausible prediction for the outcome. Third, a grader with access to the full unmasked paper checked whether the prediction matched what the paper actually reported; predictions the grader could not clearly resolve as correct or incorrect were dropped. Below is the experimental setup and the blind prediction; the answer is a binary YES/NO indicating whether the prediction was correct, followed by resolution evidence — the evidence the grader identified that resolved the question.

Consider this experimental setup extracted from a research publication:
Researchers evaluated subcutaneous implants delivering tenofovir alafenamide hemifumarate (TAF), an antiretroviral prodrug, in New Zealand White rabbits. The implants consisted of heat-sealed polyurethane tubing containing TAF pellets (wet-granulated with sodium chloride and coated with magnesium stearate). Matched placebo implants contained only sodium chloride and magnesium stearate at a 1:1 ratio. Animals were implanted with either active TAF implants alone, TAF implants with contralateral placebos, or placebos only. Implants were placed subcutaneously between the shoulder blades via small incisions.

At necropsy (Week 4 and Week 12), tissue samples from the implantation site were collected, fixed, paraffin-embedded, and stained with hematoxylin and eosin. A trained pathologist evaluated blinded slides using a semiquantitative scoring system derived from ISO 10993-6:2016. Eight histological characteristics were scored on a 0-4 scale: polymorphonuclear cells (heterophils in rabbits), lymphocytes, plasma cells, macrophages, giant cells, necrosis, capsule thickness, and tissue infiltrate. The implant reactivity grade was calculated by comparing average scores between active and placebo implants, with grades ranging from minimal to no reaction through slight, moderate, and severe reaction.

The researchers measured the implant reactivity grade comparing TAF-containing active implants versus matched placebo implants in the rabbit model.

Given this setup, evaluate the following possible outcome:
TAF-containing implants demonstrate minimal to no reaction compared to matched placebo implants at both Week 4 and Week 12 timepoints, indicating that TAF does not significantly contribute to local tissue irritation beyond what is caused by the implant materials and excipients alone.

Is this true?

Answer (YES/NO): NO